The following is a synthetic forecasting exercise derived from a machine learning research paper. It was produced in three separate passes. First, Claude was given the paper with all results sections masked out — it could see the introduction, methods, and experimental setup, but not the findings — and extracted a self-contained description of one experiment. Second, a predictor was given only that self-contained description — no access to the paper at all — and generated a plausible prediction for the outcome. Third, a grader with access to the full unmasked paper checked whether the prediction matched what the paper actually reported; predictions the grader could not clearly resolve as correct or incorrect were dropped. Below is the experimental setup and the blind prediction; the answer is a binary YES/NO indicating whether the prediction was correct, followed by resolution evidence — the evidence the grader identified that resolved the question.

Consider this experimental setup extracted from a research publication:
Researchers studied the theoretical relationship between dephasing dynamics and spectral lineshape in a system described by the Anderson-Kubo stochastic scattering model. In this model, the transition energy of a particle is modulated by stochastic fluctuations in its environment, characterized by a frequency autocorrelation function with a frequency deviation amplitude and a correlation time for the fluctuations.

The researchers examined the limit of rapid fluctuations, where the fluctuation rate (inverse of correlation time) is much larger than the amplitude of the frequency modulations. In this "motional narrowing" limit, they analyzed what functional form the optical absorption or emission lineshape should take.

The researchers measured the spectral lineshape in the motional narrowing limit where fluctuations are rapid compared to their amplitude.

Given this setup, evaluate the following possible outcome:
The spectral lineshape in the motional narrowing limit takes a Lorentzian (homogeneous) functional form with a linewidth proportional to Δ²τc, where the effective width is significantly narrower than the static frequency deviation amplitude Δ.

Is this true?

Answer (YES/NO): YES